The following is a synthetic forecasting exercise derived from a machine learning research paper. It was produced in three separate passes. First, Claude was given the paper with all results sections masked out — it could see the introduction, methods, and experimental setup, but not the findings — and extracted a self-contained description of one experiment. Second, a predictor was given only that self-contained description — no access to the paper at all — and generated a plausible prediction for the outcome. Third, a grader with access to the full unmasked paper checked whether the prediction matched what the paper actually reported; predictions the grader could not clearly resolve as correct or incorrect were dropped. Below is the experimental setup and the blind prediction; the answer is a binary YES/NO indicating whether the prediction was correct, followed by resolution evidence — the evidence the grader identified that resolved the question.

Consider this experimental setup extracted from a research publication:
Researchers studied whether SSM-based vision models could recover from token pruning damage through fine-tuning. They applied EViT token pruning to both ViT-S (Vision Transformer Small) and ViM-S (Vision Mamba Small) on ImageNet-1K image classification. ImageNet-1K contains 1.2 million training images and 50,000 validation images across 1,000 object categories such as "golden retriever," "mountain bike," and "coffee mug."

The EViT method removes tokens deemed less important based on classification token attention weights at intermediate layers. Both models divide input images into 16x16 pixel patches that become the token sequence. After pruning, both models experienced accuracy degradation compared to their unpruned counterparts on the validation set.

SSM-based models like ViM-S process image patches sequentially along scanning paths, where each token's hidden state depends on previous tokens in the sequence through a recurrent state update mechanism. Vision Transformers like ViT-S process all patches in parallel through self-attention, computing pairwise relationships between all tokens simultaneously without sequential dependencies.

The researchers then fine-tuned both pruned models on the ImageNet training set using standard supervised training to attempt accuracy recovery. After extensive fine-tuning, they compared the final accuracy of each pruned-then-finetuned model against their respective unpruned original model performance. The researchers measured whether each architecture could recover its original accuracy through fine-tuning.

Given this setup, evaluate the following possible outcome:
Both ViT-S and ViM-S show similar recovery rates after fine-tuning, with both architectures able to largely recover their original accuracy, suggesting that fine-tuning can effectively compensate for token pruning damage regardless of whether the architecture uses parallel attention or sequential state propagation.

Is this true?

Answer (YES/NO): NO